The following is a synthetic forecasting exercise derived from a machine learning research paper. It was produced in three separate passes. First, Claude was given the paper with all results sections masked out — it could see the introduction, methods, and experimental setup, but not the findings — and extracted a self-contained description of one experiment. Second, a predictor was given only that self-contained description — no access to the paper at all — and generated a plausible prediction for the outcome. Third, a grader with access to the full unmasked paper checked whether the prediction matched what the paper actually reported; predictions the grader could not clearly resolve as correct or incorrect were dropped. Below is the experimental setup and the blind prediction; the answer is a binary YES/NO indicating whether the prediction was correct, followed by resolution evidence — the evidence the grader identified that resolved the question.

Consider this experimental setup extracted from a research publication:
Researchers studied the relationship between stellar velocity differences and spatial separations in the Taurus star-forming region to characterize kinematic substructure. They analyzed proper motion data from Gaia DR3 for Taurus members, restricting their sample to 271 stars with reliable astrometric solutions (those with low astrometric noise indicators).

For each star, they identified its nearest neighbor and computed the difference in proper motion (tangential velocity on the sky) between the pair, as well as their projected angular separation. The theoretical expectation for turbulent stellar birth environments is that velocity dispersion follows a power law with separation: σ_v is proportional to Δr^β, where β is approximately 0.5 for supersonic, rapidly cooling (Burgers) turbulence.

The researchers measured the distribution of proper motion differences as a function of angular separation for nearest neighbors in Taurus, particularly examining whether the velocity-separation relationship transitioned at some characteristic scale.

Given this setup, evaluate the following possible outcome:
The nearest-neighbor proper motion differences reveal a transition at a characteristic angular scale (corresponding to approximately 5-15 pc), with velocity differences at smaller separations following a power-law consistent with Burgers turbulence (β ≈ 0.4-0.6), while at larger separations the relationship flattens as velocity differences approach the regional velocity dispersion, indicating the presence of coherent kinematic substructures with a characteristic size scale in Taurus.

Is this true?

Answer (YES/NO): NO